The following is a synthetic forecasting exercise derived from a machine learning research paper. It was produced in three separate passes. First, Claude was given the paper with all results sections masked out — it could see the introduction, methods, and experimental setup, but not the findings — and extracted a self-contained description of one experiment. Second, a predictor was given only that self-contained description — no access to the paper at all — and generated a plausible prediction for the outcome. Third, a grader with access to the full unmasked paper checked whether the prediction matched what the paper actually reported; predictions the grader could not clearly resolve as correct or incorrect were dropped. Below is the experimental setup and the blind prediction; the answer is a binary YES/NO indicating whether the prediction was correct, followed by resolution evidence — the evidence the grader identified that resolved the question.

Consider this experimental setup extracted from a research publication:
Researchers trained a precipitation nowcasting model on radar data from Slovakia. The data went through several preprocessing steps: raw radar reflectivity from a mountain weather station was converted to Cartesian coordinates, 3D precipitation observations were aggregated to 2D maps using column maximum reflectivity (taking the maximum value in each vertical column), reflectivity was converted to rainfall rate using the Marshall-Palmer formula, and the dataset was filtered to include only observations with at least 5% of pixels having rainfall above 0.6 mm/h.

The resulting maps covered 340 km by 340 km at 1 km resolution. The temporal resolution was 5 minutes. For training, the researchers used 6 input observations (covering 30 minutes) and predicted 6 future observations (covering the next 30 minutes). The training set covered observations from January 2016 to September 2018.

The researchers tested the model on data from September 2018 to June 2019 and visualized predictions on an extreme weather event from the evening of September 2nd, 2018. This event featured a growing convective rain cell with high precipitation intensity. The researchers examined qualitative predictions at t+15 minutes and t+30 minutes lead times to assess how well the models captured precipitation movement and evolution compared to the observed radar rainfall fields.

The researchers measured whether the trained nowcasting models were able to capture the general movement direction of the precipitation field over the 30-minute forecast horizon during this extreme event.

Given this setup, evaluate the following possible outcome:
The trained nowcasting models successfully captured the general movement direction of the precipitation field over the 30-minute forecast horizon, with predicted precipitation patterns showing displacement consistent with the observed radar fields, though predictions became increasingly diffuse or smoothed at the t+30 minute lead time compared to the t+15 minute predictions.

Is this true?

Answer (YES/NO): YES